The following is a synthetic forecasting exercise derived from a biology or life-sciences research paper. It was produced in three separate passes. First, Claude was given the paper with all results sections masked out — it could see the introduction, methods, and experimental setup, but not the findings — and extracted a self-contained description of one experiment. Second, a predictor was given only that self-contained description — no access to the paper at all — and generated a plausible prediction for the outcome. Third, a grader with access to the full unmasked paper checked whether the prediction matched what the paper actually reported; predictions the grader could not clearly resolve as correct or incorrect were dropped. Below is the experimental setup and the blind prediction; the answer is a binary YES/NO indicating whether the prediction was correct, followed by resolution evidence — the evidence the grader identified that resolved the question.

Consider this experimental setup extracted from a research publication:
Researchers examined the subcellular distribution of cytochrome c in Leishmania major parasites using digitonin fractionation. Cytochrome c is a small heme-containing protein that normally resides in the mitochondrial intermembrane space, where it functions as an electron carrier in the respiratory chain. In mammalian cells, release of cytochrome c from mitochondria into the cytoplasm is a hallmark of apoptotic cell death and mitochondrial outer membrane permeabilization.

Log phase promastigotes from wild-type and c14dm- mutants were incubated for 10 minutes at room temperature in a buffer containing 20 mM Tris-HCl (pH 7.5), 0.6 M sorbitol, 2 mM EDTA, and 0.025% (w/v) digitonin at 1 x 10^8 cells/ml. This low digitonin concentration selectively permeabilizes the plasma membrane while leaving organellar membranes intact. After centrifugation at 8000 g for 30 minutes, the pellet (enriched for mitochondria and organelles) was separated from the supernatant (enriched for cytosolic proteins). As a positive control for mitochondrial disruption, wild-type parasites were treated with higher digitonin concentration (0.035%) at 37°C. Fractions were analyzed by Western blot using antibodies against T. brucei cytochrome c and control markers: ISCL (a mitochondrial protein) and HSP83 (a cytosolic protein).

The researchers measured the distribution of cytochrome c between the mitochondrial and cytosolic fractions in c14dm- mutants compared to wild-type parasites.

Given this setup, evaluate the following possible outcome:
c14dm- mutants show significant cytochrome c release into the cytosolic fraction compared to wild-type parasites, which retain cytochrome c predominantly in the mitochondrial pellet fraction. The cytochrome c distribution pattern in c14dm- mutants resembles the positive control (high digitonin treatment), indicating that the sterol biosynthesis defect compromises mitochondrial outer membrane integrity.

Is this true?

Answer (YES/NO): NO